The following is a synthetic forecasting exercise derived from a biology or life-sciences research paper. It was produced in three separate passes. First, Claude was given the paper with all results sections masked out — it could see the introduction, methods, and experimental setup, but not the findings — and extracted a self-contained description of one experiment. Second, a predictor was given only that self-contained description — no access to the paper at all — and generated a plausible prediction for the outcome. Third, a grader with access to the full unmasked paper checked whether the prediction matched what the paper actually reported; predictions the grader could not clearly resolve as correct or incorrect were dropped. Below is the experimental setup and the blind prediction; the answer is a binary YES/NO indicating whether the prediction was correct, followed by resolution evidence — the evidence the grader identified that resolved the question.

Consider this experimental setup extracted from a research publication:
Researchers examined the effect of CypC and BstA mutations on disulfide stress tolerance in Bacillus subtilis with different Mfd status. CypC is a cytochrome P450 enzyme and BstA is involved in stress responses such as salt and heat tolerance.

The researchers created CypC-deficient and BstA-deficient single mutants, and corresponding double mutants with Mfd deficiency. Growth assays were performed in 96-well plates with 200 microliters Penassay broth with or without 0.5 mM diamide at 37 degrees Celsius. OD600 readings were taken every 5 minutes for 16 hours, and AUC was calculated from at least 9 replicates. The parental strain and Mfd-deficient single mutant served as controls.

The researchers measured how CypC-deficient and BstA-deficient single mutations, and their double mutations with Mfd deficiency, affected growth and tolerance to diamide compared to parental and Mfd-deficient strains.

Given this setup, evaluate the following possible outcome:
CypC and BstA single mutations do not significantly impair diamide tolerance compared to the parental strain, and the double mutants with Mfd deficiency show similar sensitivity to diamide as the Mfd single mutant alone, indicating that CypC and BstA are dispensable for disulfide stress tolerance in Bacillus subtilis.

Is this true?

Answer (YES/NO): NO